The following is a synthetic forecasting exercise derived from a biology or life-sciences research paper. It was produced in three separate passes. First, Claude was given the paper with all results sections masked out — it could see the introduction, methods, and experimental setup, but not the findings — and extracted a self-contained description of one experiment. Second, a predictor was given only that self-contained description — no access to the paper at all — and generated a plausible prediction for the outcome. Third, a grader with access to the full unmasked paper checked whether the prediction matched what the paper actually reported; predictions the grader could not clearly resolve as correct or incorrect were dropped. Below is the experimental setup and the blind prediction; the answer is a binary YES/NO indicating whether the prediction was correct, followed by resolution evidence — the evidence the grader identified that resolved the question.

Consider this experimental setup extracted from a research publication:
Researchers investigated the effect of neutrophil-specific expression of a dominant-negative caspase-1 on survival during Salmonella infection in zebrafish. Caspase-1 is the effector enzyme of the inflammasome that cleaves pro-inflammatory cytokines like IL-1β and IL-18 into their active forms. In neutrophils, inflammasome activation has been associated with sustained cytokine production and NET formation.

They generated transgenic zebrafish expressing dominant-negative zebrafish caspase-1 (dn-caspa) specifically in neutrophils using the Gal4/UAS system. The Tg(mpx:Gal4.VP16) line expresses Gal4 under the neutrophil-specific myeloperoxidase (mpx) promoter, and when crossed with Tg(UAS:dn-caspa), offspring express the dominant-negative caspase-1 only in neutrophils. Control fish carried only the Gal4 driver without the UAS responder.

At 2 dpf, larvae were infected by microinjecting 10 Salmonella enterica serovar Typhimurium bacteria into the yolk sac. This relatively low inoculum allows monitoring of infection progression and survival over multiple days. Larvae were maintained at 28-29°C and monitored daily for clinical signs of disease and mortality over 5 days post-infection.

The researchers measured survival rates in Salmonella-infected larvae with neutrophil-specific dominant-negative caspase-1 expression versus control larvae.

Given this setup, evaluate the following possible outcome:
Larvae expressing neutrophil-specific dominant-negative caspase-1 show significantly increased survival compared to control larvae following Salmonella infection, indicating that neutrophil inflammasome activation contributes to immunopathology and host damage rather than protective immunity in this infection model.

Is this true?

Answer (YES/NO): NO